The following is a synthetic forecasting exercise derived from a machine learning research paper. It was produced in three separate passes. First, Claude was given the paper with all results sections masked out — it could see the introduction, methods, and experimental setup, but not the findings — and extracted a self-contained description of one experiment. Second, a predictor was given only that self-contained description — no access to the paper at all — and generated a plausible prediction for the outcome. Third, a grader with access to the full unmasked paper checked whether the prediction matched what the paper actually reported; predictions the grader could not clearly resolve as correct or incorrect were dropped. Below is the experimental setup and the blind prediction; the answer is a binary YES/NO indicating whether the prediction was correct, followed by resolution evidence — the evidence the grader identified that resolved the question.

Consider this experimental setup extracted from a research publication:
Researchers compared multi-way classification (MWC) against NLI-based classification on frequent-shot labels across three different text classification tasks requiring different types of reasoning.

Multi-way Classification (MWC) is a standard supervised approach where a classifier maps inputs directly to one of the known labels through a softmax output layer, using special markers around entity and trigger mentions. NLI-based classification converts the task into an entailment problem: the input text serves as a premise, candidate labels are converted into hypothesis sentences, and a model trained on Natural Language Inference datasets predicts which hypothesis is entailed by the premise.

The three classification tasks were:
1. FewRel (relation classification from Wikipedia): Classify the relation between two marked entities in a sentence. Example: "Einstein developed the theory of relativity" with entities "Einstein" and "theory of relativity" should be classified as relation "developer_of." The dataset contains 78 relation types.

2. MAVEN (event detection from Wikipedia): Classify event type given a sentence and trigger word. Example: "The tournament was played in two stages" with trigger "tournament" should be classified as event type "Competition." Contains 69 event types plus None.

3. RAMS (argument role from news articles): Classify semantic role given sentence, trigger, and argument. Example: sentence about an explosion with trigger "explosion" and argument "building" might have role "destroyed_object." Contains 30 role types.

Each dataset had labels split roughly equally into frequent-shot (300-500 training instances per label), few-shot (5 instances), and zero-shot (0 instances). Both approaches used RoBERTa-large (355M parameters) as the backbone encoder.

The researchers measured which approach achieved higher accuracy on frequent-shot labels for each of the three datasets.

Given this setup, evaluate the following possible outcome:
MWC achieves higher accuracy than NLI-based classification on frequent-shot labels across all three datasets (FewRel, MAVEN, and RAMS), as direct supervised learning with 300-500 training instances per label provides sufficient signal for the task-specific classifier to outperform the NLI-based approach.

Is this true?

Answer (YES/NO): NO